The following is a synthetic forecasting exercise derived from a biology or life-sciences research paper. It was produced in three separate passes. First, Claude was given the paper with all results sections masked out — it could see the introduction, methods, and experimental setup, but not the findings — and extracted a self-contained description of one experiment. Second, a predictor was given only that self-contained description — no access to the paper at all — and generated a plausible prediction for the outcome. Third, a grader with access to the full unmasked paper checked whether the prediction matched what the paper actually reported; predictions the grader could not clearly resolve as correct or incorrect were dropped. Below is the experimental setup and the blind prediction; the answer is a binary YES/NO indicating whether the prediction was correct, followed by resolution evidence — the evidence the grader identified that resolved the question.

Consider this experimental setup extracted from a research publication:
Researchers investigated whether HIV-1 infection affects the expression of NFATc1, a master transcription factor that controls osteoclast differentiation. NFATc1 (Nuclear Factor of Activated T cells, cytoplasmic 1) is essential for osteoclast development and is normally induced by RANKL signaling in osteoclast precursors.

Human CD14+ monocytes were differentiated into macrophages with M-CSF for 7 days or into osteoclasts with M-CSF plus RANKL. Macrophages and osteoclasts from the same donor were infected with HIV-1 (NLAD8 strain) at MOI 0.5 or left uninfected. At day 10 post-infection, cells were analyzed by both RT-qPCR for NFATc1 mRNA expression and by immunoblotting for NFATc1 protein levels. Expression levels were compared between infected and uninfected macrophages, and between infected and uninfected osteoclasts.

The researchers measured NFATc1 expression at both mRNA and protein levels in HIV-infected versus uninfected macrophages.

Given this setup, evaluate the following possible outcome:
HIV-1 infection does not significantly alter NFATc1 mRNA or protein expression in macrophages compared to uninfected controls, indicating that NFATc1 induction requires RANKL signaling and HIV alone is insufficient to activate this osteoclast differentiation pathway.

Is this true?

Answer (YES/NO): YES